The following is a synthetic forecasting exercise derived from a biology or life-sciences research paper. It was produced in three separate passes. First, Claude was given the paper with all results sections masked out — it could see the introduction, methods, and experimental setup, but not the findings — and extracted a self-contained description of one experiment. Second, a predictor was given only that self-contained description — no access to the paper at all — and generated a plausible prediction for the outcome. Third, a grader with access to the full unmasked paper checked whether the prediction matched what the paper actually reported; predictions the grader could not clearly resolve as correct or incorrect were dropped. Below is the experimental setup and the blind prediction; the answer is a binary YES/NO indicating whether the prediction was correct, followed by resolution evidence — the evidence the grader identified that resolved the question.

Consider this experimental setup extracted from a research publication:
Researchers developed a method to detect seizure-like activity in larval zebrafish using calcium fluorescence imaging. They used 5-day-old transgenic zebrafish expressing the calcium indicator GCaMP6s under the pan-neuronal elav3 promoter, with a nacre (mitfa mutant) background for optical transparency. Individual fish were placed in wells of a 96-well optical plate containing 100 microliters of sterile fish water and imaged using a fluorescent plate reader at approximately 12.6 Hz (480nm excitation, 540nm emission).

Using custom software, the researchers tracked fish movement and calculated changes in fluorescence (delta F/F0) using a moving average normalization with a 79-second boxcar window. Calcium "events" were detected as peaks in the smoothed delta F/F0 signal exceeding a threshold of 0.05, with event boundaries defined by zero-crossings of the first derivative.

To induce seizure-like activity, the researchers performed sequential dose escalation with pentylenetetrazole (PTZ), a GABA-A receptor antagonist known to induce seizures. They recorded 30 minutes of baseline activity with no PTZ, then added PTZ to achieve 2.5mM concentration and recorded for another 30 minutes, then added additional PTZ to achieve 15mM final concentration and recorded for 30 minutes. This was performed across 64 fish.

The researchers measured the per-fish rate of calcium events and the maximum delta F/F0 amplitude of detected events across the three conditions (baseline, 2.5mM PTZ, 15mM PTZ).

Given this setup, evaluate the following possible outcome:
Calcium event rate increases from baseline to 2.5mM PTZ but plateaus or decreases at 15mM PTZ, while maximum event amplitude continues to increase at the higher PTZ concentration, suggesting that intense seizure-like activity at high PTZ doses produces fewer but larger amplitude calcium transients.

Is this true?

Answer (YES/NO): NO